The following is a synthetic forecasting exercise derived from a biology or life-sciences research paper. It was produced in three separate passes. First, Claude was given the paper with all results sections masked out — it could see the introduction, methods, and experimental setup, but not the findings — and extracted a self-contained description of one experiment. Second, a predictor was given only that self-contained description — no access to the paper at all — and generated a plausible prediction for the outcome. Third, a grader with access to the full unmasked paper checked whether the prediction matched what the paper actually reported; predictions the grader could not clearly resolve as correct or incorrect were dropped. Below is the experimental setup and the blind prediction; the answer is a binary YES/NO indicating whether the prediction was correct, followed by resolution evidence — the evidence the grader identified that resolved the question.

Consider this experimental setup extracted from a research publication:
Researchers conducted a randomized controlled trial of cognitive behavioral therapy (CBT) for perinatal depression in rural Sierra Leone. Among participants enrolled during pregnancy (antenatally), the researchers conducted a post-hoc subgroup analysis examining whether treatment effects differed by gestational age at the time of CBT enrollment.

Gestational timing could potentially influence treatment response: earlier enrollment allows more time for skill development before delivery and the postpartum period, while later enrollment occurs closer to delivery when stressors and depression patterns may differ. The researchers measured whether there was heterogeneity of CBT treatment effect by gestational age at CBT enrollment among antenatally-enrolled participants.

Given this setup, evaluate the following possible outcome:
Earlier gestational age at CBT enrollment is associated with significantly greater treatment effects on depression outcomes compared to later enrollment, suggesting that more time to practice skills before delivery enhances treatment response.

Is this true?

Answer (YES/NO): NO